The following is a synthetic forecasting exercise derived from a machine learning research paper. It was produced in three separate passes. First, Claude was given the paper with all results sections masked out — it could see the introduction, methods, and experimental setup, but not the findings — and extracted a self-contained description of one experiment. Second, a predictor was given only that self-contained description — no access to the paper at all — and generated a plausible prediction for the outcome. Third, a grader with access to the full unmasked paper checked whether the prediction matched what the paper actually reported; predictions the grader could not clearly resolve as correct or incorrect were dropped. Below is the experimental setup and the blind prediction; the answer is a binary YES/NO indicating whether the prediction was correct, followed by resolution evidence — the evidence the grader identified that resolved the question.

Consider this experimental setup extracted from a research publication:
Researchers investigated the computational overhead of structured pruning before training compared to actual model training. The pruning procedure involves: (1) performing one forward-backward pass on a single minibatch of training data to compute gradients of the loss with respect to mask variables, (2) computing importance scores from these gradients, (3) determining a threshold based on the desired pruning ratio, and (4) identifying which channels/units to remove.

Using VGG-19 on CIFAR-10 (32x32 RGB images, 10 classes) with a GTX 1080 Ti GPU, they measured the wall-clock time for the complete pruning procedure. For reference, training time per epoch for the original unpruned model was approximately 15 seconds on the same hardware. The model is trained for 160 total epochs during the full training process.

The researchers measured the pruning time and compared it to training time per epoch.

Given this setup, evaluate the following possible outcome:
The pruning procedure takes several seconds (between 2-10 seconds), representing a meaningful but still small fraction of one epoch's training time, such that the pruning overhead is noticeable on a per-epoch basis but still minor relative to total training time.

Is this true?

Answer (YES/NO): NO